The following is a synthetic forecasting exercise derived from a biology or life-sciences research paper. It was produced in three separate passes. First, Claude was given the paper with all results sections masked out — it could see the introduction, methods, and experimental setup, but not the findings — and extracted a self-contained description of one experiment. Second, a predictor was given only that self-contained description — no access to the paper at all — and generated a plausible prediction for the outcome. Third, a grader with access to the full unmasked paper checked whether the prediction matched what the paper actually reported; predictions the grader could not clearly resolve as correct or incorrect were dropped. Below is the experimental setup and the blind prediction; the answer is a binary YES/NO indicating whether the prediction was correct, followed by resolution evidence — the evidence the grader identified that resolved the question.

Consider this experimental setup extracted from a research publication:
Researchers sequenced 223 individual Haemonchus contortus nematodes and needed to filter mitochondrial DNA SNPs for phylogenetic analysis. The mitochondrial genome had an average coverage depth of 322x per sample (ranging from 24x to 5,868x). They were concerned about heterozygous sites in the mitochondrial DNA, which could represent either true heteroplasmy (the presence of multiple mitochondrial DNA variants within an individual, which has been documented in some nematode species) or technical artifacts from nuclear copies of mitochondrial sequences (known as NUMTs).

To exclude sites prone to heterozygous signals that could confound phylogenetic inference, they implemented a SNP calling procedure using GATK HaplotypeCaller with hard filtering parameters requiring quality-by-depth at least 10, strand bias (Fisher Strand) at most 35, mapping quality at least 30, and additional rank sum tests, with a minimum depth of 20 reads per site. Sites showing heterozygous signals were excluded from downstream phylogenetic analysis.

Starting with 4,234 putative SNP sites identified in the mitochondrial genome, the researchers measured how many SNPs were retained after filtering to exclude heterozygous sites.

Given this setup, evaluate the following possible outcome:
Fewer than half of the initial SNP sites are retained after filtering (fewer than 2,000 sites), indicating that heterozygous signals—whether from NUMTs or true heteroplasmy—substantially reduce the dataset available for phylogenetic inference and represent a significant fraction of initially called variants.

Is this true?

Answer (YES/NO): NO